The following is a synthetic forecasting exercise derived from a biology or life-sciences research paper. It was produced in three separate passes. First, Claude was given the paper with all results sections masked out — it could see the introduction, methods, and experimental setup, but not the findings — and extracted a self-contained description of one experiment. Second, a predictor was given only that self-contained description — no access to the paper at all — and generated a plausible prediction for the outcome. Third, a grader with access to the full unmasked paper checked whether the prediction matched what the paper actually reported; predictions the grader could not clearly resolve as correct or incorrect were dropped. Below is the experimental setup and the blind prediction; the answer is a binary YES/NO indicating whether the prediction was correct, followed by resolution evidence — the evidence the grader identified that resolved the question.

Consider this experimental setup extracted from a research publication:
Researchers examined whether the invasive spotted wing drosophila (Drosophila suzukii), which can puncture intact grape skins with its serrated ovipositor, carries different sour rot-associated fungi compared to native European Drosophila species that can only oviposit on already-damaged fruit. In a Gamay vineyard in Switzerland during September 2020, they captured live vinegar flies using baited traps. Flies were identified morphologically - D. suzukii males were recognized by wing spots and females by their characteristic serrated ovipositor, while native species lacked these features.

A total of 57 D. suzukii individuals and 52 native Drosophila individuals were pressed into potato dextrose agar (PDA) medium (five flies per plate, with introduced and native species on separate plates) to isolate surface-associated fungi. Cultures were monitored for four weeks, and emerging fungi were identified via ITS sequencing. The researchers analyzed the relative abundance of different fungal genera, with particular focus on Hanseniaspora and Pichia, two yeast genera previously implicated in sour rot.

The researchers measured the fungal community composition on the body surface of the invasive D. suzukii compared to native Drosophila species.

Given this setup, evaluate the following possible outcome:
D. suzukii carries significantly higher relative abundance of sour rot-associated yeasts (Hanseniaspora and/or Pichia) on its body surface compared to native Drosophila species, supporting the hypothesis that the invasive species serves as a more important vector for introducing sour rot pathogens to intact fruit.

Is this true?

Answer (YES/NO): NO